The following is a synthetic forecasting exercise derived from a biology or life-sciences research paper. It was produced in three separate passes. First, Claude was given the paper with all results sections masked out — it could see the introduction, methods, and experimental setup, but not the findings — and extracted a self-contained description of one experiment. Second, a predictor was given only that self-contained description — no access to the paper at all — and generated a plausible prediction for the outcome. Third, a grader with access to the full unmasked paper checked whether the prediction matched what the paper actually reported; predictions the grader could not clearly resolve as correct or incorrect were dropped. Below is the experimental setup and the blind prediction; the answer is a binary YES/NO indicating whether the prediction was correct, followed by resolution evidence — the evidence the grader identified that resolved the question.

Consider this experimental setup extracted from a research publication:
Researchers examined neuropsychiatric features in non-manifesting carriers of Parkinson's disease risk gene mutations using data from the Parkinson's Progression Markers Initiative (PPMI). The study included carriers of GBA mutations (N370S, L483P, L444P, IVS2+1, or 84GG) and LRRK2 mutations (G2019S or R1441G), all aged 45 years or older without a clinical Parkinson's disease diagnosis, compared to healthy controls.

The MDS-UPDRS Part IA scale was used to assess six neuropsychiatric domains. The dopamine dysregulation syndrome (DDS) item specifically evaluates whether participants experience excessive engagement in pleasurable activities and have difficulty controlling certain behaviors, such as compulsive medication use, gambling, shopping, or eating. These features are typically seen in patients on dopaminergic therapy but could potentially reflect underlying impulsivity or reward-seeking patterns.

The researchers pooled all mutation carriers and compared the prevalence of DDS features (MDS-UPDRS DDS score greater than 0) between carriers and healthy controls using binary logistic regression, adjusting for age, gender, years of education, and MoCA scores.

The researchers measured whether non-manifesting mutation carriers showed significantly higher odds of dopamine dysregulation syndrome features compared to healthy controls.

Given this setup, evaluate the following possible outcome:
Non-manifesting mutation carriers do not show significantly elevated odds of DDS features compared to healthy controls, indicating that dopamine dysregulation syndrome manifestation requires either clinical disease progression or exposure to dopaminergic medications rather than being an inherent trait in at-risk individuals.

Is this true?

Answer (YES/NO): YES